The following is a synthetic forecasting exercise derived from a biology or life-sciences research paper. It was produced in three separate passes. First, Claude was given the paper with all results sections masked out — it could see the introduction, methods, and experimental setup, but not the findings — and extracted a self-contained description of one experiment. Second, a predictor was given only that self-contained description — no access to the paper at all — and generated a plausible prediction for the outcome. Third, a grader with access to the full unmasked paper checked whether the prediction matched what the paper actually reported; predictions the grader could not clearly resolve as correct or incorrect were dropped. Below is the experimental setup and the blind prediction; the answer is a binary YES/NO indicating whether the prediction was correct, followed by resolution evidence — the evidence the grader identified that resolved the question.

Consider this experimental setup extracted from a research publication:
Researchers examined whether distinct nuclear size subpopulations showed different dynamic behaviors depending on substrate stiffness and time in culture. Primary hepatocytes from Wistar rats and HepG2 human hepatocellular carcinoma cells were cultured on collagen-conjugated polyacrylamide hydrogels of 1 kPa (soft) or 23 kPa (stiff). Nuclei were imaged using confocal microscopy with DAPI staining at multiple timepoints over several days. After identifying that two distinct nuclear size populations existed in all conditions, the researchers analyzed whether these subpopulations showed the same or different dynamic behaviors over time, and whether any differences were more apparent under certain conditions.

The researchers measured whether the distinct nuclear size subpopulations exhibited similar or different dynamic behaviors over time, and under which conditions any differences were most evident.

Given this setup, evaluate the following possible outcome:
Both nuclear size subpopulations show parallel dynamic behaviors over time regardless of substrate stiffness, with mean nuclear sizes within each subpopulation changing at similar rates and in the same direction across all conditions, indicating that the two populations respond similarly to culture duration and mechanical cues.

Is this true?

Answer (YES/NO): NO